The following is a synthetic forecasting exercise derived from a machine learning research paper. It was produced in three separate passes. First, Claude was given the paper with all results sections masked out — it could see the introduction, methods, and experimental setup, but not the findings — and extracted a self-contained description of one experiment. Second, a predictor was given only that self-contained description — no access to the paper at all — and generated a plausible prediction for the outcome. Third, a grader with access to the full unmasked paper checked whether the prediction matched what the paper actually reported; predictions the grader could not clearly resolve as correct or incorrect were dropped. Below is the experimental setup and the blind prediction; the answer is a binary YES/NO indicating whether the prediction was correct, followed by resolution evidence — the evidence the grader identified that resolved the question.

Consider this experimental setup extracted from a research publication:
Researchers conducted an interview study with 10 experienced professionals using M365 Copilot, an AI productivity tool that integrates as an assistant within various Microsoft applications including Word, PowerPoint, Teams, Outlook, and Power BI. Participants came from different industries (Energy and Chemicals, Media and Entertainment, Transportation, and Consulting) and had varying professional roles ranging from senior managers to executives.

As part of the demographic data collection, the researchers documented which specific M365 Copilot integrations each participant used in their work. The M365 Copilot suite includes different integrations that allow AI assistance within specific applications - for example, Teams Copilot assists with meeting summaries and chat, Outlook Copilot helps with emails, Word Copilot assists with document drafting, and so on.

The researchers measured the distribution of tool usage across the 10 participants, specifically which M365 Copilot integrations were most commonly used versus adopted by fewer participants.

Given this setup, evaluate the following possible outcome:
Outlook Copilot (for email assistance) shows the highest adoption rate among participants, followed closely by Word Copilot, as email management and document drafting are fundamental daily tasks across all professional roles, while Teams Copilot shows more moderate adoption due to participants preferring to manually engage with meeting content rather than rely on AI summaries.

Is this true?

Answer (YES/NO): NO